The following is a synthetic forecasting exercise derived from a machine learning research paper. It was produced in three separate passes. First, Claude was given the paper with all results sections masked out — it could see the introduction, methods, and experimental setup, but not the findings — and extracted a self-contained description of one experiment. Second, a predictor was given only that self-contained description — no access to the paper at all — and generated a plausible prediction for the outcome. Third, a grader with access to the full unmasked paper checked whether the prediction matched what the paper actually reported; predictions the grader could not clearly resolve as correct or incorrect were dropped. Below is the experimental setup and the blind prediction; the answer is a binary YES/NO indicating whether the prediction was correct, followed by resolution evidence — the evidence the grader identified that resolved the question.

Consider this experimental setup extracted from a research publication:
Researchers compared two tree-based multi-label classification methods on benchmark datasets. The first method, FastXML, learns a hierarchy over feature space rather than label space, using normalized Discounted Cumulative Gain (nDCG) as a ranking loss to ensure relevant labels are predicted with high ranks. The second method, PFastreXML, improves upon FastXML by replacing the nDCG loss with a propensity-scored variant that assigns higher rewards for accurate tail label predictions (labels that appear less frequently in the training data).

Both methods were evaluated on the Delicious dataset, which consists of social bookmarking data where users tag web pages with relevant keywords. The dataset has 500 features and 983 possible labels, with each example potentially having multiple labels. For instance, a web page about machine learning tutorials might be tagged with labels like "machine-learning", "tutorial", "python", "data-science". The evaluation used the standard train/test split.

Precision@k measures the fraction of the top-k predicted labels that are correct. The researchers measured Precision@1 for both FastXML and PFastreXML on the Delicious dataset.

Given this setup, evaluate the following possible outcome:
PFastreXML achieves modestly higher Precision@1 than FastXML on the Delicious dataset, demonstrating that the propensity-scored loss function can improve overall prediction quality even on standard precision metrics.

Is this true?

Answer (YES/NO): NO